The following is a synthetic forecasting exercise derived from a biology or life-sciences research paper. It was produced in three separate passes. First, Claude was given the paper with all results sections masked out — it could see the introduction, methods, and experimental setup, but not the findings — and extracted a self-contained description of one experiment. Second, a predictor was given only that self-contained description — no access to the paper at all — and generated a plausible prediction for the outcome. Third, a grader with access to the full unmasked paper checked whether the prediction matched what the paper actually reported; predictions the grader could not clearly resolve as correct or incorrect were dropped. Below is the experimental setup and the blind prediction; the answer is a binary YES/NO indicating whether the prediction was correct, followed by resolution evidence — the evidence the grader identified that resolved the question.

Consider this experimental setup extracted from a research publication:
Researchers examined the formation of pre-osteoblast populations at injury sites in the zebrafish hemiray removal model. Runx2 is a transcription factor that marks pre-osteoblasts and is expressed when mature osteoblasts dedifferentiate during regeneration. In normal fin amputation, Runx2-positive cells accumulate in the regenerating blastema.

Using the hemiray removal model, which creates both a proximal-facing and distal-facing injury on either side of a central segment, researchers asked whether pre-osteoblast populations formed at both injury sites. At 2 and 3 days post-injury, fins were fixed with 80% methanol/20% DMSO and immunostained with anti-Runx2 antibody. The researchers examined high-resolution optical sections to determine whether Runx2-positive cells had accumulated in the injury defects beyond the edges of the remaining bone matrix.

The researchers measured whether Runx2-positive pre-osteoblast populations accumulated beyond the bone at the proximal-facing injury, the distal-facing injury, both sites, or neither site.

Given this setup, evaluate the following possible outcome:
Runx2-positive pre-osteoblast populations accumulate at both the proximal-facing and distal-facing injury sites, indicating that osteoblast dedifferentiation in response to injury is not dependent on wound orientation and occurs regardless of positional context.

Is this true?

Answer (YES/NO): NO